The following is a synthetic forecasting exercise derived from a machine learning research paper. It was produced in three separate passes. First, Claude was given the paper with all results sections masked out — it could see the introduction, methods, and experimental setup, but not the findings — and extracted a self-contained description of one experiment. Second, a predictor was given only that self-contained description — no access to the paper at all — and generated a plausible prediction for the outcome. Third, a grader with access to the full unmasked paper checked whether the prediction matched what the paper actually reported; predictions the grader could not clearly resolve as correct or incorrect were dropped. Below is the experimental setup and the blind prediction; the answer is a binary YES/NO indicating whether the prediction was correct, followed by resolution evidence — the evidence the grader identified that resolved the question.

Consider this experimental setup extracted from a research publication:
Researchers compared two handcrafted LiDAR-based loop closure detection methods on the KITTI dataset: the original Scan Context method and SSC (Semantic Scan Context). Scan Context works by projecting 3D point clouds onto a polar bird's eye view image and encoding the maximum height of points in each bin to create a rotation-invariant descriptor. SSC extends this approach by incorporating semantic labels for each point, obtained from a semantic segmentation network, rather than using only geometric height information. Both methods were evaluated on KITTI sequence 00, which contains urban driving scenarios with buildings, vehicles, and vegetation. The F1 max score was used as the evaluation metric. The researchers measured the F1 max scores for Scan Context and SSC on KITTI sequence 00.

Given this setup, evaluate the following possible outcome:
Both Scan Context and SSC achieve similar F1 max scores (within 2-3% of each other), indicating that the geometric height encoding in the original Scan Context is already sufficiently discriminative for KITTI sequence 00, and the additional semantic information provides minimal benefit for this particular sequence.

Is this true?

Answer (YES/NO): NO